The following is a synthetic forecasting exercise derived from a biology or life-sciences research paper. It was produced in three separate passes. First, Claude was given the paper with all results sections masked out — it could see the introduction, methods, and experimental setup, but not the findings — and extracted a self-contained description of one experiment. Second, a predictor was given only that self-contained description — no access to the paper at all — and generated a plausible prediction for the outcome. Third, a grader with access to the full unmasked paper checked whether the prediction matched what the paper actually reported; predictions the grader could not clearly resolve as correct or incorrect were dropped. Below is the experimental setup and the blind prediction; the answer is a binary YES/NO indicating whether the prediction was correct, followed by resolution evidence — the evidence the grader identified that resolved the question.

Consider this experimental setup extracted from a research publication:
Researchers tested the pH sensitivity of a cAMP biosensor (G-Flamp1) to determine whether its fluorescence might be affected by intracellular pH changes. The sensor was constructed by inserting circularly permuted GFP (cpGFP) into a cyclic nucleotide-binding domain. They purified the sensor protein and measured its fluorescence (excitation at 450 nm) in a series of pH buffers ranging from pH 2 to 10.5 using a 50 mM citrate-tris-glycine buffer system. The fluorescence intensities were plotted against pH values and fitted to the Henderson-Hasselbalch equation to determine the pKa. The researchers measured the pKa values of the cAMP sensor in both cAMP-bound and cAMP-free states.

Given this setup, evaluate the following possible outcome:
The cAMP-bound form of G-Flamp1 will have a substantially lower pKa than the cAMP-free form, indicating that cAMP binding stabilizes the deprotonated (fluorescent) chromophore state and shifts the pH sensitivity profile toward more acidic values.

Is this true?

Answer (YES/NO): YES